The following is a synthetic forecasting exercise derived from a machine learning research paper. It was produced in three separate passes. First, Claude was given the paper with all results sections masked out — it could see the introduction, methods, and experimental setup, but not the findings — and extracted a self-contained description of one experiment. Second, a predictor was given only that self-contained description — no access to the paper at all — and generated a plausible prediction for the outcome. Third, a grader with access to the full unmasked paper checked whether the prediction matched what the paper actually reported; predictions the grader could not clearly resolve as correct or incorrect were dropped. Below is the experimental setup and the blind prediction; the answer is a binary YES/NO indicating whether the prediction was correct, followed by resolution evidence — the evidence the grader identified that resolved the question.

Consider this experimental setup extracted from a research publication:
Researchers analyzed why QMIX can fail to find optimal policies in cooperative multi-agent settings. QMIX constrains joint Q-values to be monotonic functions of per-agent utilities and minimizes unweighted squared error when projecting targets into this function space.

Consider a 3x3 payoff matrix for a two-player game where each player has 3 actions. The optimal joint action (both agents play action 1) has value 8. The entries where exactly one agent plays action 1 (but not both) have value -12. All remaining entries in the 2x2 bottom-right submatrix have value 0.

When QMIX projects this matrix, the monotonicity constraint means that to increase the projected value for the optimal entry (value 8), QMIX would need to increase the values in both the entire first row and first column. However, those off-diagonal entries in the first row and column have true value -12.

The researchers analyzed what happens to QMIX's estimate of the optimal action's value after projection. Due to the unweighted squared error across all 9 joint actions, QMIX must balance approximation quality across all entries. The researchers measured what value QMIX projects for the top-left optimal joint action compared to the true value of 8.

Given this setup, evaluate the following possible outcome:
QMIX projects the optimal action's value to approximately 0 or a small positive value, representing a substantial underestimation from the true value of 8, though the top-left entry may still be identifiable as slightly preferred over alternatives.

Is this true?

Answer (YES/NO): NO